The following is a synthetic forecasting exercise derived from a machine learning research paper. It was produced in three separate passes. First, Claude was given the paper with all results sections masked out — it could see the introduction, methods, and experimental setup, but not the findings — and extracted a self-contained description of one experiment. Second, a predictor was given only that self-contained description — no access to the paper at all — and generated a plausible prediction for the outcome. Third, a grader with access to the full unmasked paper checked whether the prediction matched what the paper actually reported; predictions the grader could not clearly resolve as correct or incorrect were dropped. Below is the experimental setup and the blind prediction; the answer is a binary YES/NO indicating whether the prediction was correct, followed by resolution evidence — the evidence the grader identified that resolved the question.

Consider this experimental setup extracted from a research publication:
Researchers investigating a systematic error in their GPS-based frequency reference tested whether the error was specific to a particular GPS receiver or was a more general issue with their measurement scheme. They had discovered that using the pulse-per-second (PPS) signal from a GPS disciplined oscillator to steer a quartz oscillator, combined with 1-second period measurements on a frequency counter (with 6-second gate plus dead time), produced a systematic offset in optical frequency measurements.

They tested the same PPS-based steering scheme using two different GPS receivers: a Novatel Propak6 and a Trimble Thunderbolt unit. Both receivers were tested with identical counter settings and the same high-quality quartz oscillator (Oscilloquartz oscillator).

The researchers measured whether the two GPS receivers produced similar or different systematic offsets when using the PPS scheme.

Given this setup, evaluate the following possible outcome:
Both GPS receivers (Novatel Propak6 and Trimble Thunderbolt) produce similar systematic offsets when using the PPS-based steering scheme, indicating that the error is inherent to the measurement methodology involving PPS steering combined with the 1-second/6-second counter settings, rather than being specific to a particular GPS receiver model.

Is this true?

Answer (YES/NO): YES